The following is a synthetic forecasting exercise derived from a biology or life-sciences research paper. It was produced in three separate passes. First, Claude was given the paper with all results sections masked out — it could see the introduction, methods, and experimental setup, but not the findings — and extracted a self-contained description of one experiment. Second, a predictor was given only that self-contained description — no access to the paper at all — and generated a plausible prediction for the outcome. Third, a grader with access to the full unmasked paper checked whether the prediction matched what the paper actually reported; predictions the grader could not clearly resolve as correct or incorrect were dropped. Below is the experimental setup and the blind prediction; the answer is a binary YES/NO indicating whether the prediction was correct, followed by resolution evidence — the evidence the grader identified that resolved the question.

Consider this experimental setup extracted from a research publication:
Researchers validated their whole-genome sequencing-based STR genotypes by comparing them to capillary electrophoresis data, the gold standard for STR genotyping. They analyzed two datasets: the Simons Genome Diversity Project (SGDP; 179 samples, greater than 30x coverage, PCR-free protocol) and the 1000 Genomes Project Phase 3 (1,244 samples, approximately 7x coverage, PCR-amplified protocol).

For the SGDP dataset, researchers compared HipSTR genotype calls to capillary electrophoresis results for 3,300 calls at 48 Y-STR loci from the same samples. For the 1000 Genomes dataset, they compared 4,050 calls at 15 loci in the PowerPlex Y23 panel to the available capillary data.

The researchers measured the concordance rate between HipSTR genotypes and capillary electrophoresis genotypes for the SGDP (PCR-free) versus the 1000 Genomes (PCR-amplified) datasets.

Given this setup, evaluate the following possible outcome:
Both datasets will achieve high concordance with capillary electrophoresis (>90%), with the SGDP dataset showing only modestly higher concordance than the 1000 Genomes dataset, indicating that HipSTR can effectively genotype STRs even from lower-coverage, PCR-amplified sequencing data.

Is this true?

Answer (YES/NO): YES